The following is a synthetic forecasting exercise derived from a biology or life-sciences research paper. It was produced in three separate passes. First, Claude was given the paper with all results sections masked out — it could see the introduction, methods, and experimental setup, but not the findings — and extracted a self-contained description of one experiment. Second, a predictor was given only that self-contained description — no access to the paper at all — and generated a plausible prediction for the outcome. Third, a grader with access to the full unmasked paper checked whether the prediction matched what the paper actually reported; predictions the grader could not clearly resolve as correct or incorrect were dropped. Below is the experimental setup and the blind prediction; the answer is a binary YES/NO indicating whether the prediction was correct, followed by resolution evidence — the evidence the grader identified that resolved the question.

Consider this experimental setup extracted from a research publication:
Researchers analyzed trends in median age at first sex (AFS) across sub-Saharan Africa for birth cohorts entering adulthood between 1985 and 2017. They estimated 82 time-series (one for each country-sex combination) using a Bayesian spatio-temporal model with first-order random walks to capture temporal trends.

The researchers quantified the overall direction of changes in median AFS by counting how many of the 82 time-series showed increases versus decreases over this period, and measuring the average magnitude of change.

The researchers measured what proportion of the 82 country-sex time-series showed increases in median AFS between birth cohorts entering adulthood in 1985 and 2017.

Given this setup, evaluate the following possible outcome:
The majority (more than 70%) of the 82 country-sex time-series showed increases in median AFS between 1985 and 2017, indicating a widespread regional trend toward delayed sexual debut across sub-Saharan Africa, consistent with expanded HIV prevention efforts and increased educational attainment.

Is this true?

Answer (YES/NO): YES